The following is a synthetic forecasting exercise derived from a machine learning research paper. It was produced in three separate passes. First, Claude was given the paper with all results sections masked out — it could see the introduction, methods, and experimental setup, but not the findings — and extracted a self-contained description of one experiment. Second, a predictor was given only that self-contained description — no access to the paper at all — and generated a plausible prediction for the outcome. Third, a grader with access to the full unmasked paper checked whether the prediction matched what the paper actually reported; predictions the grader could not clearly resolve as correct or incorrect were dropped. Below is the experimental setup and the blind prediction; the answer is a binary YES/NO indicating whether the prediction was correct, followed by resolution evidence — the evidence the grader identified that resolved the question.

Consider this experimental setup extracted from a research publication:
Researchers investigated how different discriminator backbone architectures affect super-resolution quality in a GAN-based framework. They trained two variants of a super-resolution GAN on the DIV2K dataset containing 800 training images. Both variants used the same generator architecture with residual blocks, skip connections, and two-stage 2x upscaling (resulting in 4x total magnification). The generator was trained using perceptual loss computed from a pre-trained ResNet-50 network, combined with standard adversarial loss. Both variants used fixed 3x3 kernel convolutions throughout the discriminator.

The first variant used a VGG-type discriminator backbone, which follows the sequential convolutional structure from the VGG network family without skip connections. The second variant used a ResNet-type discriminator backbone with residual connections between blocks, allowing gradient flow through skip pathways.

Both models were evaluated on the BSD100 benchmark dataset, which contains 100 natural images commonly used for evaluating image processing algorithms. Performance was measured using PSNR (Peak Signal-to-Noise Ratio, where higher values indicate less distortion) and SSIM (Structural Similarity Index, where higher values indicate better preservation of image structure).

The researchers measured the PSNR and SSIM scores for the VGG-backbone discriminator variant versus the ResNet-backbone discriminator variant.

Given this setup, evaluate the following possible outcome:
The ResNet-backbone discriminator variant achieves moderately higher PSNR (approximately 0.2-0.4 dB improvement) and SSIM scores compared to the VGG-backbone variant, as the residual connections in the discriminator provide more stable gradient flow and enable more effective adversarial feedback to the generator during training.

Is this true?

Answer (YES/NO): NO